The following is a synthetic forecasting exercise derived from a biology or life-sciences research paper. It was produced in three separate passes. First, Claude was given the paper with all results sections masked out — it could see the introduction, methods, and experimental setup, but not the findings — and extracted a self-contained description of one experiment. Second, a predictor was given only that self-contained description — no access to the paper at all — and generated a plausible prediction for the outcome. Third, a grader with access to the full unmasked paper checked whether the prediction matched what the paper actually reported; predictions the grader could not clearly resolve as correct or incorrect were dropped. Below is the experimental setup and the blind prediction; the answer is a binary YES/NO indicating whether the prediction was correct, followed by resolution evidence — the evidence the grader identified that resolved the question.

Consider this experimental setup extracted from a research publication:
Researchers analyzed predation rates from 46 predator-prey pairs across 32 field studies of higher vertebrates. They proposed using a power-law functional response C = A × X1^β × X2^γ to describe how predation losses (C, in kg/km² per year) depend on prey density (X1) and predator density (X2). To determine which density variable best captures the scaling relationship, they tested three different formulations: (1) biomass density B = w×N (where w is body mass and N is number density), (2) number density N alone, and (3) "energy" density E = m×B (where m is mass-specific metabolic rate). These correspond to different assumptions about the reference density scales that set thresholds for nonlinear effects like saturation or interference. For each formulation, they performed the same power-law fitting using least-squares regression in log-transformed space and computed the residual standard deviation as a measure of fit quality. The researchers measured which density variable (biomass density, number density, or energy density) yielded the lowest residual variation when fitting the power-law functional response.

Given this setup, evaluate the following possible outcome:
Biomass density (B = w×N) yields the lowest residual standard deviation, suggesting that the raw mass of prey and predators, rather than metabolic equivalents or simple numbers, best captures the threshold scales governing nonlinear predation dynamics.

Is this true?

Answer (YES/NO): NO